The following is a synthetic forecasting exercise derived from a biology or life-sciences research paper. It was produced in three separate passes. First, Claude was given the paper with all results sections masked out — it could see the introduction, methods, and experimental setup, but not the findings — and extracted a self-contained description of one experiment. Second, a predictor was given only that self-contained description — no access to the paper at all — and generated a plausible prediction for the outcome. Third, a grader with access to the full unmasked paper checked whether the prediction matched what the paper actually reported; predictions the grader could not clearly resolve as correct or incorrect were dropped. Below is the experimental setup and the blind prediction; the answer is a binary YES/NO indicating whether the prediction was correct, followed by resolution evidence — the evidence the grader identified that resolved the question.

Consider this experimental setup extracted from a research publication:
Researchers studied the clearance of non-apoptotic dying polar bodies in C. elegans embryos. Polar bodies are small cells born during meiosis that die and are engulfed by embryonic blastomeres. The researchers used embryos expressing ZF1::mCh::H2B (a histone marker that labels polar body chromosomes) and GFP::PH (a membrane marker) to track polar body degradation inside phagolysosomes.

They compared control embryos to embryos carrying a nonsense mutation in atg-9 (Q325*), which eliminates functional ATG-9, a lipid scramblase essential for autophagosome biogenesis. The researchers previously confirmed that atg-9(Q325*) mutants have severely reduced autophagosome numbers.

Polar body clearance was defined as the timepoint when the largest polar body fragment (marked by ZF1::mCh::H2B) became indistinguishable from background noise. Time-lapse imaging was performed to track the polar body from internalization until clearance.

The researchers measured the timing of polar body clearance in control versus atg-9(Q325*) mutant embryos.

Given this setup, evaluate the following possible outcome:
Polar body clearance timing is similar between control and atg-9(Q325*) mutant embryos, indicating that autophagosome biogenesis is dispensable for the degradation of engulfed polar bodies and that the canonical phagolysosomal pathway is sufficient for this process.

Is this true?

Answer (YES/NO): YES